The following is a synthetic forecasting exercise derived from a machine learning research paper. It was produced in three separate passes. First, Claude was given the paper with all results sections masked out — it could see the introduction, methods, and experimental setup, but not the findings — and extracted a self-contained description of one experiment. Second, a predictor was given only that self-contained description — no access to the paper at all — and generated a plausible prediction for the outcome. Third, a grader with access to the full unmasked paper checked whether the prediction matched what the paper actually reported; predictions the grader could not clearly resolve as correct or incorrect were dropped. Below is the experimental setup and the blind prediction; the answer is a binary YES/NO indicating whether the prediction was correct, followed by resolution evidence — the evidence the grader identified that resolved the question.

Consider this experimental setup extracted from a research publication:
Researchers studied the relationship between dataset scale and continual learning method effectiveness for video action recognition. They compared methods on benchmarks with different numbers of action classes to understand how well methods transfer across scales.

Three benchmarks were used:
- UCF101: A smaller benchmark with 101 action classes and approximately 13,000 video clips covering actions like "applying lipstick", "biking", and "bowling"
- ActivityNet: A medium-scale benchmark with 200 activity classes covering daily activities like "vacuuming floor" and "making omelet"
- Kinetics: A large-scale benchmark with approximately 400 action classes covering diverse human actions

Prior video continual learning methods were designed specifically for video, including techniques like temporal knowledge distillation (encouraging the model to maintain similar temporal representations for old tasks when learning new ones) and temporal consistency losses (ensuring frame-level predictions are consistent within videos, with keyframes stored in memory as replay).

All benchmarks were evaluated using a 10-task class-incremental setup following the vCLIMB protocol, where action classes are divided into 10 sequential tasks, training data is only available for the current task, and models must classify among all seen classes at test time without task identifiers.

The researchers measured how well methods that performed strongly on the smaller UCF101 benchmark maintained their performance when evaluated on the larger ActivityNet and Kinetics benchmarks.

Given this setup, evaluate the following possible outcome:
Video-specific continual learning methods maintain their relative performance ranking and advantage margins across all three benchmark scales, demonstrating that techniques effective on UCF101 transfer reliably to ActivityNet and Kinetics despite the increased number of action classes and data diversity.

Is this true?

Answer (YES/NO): NO